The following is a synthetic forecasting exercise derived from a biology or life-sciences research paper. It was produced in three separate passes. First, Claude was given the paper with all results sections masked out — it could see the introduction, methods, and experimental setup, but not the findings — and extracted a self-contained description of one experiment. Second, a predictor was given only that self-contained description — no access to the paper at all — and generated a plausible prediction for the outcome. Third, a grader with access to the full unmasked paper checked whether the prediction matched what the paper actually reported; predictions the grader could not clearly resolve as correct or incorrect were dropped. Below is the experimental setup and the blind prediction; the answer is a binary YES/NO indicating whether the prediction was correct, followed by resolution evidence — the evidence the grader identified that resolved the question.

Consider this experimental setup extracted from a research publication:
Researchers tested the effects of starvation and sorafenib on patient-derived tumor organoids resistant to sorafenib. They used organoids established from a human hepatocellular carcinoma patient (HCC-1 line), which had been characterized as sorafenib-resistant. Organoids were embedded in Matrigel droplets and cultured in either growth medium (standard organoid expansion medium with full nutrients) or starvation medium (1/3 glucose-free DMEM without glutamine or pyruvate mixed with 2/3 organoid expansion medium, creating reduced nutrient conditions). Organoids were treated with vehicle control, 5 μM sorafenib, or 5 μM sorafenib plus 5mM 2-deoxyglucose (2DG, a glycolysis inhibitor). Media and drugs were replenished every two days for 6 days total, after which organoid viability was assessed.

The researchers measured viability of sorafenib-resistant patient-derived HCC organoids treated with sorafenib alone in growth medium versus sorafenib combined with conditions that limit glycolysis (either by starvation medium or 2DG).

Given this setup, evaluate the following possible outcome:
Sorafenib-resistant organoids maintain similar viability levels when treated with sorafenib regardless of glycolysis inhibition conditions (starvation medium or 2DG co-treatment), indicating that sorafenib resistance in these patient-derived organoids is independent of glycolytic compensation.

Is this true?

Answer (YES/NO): NO